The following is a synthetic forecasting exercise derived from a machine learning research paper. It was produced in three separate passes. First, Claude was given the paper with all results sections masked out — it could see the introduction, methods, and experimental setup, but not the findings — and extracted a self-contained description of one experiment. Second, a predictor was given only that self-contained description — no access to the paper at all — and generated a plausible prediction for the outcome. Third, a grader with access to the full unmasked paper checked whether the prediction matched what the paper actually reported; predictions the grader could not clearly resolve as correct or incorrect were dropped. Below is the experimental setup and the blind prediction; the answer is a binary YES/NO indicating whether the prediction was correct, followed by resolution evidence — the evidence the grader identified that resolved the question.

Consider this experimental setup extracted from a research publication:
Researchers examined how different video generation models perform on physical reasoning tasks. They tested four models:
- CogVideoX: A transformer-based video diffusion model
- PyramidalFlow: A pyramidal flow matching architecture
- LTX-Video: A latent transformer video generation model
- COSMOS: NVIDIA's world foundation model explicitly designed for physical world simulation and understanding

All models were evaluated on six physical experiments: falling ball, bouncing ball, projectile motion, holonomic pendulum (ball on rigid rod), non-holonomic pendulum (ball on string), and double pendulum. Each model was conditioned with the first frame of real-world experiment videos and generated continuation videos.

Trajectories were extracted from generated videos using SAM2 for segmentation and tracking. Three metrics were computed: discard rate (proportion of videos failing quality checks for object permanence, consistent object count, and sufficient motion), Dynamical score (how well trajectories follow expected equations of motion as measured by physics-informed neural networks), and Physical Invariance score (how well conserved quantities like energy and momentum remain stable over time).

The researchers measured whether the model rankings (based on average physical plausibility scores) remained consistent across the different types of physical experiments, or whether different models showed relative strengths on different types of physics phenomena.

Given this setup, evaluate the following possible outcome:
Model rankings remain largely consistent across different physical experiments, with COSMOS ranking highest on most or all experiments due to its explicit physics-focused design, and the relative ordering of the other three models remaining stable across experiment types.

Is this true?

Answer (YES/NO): NO